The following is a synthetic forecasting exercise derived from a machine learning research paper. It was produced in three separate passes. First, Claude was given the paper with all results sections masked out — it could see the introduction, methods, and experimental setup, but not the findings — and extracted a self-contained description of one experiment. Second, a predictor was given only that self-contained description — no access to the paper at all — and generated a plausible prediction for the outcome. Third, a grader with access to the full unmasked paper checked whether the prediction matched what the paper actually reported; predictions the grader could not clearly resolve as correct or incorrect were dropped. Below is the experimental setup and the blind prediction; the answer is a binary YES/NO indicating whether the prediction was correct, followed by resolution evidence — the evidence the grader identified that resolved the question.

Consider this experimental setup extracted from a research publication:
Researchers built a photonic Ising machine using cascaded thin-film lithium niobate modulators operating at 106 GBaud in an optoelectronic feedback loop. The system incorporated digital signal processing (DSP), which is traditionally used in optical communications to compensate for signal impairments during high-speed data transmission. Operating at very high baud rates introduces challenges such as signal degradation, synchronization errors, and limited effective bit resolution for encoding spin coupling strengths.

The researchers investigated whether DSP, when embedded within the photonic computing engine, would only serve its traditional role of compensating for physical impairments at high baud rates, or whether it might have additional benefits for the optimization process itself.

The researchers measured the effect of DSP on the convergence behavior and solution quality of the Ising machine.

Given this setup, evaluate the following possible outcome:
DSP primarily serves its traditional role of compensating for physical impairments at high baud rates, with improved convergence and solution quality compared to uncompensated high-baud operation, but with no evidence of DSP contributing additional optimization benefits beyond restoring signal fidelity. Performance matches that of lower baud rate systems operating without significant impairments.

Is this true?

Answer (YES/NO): NO